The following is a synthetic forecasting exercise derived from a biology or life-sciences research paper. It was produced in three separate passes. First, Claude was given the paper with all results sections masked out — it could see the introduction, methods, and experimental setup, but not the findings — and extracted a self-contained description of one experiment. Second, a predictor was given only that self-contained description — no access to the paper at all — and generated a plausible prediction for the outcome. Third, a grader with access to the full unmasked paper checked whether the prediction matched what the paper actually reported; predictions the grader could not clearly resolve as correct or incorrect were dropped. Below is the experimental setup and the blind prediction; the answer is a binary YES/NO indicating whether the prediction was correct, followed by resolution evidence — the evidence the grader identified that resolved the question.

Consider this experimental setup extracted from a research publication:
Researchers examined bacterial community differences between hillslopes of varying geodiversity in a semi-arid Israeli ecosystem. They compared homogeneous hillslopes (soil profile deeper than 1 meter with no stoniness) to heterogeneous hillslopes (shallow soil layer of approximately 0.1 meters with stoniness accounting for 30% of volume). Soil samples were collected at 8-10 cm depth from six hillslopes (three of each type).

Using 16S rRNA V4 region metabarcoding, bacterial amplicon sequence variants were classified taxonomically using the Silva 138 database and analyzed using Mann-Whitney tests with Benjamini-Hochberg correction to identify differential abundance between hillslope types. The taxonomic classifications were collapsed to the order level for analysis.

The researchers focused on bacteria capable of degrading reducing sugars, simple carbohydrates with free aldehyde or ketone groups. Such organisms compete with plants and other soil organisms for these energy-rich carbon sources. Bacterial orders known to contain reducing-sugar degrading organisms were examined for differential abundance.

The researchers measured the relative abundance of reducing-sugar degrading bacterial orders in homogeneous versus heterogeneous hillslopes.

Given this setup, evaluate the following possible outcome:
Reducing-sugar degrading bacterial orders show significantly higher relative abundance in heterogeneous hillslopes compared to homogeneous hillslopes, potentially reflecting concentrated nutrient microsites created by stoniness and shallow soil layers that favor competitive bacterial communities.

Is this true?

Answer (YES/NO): NO